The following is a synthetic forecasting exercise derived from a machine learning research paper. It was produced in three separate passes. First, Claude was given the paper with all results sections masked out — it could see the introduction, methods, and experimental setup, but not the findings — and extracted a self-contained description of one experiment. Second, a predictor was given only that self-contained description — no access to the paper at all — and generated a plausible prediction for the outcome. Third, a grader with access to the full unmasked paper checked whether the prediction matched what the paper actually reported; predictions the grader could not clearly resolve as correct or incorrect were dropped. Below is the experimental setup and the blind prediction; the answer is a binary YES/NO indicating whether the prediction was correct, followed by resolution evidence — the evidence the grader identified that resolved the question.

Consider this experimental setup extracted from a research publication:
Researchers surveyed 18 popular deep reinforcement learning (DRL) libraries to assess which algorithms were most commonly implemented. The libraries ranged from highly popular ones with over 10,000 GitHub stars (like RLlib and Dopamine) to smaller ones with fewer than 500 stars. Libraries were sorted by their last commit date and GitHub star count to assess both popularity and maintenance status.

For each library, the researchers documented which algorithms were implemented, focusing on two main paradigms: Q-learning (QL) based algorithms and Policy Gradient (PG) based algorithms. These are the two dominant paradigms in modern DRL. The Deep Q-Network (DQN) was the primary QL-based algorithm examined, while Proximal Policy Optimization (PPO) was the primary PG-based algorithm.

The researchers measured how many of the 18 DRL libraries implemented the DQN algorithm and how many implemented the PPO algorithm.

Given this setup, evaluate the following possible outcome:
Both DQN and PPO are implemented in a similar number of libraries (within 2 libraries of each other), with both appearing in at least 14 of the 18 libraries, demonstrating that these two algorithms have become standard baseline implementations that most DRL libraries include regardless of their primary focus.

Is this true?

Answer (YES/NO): YES